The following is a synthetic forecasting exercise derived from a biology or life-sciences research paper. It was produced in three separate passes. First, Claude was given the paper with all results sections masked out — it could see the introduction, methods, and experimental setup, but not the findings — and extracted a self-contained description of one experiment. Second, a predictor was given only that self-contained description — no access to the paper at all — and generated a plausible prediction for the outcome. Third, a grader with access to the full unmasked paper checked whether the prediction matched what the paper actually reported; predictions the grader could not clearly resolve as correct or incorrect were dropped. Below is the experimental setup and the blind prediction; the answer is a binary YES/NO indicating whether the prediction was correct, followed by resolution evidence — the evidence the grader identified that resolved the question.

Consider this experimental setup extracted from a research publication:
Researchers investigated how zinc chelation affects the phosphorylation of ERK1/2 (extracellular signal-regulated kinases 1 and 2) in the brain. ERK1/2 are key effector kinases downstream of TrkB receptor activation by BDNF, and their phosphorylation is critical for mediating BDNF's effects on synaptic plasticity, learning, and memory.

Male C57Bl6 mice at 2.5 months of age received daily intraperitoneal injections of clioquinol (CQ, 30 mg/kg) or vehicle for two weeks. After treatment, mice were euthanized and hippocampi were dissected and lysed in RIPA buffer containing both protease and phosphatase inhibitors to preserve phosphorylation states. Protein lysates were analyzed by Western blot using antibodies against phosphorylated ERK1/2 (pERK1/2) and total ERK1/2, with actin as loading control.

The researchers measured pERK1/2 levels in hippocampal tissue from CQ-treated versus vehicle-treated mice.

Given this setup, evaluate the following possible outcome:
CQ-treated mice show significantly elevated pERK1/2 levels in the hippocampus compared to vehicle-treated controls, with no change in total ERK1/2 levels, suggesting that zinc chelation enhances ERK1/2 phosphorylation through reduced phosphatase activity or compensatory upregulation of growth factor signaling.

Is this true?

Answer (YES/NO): YES